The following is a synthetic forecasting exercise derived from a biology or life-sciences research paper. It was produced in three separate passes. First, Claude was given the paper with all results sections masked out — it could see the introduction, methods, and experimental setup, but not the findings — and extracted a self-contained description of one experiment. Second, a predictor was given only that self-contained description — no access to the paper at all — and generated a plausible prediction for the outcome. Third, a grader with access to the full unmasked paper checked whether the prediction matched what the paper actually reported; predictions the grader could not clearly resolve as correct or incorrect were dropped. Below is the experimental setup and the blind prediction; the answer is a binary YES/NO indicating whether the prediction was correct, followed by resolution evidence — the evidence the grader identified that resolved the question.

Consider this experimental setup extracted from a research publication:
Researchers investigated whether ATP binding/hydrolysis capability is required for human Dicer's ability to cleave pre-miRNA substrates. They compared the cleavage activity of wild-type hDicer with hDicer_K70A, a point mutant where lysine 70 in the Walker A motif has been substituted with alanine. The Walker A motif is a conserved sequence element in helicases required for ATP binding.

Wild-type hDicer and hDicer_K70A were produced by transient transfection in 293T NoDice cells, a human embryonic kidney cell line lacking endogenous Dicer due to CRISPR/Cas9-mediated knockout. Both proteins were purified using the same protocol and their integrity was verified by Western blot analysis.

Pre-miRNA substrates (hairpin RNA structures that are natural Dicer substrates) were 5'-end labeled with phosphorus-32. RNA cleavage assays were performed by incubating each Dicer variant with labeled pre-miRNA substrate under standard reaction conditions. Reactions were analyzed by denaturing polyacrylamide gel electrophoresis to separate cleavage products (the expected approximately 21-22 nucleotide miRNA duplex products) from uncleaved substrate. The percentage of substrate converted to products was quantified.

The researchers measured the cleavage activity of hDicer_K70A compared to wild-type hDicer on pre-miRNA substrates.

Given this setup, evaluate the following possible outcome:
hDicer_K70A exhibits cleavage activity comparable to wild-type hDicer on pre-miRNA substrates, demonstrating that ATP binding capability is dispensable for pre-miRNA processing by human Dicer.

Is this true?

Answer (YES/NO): YES